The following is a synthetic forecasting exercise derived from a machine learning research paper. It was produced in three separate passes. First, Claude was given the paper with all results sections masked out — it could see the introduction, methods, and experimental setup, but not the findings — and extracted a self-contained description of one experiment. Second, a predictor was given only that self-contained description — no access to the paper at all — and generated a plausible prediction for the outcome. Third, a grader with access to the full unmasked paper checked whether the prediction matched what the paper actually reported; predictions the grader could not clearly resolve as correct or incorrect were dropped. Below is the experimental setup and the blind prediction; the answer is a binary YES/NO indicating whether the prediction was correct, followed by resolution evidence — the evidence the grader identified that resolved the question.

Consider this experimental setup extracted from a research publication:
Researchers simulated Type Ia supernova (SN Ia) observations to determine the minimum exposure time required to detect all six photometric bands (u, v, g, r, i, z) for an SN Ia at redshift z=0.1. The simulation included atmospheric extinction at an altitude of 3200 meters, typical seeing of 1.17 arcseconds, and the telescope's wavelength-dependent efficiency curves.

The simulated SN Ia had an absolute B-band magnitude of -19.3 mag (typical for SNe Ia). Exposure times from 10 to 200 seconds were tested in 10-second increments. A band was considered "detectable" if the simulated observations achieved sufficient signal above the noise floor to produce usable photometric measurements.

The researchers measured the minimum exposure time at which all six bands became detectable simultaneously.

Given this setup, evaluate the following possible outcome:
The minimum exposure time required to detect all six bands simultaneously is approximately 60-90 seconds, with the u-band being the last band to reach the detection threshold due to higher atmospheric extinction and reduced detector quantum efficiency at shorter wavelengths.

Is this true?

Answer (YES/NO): NO